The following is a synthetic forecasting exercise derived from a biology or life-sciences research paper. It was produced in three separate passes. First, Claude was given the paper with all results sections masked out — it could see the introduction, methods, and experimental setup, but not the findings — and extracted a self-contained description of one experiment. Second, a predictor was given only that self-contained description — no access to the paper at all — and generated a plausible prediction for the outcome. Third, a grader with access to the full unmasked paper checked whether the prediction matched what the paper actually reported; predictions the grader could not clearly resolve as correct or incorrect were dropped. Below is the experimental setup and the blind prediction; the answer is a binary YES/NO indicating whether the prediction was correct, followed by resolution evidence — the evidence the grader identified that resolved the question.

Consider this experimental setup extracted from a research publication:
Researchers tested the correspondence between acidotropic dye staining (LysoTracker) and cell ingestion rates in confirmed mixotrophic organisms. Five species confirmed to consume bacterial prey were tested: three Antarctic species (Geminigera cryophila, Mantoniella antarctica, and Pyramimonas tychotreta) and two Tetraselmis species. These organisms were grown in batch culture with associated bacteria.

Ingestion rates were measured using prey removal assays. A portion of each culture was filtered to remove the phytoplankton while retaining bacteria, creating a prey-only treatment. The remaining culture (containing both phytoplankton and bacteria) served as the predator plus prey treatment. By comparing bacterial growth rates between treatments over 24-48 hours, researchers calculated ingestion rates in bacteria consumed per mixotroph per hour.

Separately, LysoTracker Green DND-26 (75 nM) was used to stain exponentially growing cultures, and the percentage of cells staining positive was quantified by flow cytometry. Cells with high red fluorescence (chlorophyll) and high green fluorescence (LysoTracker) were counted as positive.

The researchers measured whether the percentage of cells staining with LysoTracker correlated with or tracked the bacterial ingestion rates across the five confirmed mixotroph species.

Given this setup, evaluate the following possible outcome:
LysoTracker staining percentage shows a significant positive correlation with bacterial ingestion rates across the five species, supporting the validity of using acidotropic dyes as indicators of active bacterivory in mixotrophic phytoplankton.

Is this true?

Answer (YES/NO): NO